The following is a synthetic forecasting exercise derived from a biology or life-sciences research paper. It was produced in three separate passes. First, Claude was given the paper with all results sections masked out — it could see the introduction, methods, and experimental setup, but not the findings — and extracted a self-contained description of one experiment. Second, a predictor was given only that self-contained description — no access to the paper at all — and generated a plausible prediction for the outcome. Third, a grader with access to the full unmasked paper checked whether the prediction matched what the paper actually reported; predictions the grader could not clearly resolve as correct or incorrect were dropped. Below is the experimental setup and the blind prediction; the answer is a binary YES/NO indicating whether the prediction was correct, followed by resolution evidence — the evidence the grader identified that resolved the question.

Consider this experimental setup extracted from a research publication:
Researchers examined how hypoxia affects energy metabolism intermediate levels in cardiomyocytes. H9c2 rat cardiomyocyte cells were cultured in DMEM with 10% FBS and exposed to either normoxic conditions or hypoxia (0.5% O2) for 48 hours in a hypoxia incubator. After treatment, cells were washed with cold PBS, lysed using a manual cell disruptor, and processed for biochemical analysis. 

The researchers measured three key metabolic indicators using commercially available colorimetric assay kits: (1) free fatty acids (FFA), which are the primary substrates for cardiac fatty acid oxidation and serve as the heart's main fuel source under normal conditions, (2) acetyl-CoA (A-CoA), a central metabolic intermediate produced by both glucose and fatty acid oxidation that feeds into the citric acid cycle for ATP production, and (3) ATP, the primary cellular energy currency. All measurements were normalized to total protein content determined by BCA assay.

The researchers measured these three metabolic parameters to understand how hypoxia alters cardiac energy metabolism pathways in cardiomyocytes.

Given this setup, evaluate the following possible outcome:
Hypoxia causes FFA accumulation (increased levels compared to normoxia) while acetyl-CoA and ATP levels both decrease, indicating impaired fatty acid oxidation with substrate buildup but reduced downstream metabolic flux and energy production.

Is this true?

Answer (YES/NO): NO